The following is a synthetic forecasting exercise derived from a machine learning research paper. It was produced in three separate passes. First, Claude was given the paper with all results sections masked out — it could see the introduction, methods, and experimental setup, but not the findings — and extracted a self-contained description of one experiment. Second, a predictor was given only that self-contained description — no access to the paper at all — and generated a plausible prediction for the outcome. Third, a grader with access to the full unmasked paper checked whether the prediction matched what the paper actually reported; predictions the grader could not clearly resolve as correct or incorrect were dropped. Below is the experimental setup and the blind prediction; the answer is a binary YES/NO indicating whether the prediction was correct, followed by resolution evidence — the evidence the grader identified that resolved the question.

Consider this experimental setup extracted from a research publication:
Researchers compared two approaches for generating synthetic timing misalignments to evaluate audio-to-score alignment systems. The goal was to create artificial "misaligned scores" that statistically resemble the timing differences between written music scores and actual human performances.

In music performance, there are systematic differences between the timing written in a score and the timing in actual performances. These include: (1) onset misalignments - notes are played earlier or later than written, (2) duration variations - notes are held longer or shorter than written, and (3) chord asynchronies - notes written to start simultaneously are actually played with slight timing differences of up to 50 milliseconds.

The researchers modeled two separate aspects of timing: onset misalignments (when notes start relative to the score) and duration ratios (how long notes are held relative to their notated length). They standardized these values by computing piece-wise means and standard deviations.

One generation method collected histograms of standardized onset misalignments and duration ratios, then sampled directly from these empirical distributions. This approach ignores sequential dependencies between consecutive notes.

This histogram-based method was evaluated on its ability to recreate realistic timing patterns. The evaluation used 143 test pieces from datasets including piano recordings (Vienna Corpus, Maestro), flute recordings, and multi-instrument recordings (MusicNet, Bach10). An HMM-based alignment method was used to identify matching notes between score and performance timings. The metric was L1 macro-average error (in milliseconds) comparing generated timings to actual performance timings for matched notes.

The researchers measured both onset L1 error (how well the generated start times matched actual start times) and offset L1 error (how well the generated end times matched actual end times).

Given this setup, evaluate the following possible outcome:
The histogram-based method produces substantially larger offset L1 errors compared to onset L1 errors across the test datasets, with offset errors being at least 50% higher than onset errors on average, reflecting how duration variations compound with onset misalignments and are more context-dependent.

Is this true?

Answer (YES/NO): NO